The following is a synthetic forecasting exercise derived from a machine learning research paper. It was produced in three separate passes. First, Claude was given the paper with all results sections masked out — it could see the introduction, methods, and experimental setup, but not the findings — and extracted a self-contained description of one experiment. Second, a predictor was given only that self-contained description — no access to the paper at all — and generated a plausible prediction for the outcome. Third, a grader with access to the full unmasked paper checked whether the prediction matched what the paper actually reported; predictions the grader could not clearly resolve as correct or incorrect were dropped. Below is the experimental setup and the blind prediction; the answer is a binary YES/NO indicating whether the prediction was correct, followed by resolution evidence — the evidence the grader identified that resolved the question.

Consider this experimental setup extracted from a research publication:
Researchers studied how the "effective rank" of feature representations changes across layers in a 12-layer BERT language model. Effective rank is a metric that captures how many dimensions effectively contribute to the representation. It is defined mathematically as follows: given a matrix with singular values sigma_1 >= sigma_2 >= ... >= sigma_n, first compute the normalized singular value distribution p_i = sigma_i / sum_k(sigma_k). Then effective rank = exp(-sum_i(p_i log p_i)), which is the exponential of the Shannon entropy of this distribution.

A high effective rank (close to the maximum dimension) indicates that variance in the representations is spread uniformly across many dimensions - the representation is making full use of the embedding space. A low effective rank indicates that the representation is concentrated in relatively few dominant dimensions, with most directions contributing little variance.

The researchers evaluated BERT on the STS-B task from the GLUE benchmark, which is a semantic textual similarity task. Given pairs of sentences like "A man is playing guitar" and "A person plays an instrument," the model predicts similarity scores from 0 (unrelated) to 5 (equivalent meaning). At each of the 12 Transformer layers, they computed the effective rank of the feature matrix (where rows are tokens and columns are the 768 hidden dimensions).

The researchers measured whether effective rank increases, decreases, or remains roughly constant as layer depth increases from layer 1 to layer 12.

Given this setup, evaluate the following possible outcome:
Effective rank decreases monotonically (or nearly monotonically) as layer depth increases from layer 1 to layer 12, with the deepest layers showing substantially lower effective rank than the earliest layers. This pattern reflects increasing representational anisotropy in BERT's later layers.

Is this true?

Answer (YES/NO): YES